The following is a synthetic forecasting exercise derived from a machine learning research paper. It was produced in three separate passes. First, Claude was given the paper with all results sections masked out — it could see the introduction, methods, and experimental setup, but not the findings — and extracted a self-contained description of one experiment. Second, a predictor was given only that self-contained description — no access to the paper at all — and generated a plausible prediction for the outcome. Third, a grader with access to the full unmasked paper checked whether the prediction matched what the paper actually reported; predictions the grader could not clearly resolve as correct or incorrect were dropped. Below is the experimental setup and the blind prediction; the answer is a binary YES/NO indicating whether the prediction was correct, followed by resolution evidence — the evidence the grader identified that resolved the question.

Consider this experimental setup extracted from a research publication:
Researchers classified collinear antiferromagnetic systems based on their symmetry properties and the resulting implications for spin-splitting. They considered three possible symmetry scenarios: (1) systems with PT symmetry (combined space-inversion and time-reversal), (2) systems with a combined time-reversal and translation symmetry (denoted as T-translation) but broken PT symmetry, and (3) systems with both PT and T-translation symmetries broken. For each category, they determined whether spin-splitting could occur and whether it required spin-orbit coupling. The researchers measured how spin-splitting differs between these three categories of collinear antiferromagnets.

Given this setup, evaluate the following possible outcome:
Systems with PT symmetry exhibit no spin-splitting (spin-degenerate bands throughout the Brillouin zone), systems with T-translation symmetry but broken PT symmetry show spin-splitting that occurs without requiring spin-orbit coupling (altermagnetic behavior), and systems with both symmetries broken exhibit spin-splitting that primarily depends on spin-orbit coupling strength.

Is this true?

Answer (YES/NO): NO